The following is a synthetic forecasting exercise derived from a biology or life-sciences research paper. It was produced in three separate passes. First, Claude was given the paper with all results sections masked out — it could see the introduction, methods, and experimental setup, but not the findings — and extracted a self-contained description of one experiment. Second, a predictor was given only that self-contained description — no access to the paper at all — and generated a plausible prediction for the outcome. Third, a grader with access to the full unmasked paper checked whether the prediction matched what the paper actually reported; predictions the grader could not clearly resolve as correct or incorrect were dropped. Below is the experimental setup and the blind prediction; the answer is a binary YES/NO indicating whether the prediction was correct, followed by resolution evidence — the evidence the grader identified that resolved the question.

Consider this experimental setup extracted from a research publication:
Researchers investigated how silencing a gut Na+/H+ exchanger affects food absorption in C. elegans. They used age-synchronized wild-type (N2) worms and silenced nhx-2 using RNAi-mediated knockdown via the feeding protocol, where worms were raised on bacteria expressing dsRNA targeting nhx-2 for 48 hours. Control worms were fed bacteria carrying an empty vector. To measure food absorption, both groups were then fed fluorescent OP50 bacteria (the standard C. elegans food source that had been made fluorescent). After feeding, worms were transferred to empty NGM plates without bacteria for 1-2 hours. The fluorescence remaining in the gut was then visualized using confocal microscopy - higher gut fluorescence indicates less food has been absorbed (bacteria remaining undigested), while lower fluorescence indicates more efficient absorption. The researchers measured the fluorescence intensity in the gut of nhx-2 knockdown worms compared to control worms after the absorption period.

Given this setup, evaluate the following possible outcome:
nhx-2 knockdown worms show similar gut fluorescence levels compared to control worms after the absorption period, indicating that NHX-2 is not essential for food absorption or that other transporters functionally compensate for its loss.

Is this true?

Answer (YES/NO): NO